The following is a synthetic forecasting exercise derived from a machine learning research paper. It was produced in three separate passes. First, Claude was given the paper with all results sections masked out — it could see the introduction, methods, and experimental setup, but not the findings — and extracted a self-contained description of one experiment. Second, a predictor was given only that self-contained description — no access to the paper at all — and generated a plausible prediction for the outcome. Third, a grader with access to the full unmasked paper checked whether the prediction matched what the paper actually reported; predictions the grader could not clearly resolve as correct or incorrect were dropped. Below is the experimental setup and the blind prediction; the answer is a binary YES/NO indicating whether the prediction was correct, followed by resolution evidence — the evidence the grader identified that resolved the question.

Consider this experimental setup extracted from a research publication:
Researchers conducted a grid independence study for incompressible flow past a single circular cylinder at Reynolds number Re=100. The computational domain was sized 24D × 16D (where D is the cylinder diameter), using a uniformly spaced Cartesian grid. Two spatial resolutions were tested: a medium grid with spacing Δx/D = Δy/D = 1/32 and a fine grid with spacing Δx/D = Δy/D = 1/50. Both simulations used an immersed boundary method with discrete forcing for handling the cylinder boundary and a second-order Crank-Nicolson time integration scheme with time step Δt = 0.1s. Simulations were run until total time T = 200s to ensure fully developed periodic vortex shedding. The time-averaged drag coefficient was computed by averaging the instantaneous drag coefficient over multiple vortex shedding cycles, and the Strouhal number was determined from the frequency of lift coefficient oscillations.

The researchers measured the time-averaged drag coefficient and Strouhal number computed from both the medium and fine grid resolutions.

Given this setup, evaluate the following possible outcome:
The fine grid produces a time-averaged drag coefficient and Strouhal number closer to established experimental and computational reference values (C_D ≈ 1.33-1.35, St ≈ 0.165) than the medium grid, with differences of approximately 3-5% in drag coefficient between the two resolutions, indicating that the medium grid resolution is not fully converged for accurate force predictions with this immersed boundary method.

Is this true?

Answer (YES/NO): NO